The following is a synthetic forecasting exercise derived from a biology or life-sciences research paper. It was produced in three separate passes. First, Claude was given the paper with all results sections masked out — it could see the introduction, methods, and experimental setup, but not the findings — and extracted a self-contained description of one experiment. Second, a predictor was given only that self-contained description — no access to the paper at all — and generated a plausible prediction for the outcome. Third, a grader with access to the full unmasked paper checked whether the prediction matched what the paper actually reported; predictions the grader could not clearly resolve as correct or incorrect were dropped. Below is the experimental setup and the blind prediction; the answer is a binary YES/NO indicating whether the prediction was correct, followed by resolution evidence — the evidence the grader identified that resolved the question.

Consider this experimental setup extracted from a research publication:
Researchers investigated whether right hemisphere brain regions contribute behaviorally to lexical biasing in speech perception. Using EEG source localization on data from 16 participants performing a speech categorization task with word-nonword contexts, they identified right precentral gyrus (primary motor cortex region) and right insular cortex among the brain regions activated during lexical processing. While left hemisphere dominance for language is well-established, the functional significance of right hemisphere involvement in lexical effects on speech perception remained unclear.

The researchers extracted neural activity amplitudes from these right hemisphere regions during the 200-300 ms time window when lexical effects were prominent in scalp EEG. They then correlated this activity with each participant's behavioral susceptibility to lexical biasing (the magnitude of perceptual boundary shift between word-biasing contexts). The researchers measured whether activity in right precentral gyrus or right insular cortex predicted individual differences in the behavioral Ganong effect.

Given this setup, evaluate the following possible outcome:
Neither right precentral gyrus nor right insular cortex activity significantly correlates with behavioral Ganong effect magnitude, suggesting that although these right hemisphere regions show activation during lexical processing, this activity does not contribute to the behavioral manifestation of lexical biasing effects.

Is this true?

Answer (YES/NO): YES